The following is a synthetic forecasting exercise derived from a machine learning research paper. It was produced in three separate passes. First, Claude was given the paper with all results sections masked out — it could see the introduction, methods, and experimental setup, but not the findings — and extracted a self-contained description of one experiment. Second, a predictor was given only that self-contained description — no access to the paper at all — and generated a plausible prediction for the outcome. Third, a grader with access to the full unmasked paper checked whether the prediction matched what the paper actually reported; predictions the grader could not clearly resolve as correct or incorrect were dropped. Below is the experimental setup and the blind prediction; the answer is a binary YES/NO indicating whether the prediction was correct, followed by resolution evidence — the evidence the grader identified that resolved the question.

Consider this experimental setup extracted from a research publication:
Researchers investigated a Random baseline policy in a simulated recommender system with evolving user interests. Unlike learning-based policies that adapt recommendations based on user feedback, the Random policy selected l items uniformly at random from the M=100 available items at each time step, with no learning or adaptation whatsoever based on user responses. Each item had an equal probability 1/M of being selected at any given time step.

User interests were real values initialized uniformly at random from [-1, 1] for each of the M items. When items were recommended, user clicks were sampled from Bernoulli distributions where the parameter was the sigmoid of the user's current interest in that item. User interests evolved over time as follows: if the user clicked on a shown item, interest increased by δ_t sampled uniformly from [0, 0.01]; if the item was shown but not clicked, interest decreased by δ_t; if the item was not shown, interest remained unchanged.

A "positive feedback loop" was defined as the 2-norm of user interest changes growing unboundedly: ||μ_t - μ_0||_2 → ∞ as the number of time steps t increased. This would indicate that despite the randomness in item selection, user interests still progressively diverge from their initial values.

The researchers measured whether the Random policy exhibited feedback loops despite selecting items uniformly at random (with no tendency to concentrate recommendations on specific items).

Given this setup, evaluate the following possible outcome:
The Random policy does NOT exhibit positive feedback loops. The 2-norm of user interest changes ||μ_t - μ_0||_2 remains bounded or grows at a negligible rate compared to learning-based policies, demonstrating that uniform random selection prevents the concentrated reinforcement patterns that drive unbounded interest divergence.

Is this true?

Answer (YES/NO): NO